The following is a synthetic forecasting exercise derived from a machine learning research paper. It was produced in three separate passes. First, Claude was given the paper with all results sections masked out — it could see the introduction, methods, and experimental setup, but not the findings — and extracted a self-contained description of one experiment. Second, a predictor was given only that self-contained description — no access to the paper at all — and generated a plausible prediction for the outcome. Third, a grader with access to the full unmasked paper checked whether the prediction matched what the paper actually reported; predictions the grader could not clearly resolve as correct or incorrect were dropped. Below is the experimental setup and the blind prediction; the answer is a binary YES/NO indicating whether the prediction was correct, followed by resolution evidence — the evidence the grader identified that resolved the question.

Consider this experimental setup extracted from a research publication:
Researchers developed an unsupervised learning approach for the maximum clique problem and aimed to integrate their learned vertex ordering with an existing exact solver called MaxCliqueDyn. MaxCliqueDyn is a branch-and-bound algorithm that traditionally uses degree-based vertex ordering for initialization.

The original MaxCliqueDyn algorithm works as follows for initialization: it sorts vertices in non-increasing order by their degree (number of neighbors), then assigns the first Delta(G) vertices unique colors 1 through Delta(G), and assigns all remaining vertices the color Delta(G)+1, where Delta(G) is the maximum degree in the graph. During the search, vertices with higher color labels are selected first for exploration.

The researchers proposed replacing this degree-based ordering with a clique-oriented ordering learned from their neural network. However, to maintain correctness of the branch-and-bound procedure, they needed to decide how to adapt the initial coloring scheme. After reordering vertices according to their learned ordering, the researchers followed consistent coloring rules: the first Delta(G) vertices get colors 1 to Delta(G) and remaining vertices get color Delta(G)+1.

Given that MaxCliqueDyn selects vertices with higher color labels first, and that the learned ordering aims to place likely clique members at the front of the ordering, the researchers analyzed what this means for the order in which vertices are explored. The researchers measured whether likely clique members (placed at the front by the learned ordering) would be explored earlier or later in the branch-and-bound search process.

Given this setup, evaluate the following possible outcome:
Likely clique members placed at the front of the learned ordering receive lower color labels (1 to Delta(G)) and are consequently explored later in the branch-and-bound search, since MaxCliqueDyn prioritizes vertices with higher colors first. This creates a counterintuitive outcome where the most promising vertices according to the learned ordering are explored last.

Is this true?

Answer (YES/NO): YES